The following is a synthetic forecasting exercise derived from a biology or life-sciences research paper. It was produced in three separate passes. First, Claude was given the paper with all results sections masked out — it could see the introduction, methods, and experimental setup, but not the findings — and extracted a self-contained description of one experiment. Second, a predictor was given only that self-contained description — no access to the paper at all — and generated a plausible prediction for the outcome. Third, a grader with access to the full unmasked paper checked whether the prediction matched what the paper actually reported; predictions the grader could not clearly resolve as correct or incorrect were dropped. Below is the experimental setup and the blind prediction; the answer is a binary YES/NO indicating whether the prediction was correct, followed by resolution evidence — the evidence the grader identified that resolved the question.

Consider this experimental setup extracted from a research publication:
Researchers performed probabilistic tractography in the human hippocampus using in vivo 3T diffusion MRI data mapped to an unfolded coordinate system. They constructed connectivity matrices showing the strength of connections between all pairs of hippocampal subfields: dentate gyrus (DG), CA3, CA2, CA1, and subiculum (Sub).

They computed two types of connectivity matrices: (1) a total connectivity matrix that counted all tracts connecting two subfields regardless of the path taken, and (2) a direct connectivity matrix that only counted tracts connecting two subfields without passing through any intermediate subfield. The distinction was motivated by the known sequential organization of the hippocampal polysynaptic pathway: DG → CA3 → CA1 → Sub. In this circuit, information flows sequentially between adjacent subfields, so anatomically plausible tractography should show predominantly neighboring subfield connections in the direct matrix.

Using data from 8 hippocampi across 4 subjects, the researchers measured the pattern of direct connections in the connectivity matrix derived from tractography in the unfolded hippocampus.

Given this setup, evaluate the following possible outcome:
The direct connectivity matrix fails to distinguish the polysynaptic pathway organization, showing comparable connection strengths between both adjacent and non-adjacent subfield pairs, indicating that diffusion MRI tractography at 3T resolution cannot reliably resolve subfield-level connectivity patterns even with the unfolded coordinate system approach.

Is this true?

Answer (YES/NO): NO